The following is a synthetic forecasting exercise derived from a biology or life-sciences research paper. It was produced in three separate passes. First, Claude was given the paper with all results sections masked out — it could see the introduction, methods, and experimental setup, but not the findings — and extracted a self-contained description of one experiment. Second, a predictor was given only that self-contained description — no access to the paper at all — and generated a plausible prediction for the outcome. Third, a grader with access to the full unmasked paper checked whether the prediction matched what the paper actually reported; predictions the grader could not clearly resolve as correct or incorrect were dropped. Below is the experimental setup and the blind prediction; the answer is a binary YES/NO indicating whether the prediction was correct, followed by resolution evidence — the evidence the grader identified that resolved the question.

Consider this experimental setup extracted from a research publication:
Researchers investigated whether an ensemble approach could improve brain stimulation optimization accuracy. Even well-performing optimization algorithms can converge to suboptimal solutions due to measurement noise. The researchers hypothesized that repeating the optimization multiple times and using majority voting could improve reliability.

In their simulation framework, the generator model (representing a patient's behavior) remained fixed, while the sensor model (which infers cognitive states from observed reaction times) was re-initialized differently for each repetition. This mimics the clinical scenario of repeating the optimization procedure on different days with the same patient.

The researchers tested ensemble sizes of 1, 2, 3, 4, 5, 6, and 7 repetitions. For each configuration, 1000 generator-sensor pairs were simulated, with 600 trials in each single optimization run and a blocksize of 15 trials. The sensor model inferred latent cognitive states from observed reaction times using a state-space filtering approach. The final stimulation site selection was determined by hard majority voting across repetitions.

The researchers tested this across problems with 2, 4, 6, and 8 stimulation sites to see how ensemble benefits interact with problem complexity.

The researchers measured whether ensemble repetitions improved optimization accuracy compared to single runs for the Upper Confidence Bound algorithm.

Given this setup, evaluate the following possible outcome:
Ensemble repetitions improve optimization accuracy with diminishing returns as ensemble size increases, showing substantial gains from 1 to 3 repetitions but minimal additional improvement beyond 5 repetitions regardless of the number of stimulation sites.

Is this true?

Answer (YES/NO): NO